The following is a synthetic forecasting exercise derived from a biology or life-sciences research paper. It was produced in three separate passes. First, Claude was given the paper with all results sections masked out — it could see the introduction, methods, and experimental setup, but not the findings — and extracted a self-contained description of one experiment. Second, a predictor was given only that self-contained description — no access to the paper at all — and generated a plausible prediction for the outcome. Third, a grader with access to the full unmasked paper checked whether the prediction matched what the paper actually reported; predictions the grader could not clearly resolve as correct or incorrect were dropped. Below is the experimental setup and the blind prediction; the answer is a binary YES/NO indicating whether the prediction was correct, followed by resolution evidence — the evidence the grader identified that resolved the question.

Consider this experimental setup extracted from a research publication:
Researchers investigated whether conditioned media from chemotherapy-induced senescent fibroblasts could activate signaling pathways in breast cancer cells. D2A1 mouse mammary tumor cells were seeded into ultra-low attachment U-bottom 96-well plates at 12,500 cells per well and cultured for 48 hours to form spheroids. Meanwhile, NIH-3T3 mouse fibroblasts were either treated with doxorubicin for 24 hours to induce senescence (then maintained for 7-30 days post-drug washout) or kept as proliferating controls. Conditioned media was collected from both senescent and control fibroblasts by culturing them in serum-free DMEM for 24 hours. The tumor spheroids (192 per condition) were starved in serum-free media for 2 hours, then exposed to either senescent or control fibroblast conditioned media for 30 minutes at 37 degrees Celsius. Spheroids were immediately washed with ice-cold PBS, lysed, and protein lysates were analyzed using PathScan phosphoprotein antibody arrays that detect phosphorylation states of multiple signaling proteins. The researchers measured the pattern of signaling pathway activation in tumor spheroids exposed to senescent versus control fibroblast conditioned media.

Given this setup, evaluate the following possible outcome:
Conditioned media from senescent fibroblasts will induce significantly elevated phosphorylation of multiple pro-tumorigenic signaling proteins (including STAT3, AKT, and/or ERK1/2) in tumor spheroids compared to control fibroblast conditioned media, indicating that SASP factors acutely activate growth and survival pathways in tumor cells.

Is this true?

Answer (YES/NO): YES